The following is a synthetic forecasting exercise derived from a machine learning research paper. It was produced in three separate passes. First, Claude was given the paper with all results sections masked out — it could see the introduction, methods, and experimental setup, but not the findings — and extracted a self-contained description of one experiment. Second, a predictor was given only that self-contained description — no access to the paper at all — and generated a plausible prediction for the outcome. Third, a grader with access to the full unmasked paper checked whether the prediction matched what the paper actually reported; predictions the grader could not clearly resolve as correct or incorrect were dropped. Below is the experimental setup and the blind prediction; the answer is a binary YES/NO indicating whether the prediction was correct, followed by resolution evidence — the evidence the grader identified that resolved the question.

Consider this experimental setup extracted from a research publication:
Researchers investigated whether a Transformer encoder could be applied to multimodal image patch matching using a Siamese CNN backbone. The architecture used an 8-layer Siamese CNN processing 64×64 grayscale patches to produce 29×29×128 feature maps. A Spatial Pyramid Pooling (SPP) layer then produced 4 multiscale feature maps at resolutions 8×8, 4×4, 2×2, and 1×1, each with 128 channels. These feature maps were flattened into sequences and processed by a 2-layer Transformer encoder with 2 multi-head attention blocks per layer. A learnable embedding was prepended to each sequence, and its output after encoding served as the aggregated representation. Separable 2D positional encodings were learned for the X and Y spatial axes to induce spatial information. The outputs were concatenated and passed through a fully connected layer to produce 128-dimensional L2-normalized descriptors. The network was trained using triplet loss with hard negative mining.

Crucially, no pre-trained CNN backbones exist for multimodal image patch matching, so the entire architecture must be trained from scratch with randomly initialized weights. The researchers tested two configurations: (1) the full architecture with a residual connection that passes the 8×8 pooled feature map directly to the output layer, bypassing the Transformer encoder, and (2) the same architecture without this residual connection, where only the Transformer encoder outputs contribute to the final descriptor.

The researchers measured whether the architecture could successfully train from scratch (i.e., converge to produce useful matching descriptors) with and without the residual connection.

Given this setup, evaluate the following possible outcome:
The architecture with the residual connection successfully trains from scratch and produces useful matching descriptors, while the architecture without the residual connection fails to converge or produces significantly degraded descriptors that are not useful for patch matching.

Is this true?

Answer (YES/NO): YES